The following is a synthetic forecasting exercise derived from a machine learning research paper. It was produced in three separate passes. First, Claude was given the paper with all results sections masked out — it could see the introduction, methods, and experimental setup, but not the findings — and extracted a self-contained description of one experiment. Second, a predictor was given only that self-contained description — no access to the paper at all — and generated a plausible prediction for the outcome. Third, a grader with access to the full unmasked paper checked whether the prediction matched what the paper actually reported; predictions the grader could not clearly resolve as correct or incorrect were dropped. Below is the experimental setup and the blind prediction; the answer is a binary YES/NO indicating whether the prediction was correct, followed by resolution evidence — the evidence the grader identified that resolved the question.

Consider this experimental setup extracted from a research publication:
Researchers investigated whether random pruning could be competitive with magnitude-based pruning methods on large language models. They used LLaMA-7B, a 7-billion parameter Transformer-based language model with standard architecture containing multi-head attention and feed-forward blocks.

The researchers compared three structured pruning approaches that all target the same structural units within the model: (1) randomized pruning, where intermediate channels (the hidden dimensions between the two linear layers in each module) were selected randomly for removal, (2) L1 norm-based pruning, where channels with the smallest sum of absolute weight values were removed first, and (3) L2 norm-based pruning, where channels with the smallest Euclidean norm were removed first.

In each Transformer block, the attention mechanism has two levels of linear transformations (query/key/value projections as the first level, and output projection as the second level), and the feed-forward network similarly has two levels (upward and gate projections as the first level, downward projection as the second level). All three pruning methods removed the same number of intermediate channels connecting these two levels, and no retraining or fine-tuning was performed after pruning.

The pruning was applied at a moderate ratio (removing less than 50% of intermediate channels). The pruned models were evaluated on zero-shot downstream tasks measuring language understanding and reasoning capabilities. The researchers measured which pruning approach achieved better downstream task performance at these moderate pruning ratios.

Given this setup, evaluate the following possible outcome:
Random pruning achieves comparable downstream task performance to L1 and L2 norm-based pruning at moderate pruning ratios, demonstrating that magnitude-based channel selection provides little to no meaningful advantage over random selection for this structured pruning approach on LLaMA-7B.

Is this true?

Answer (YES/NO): NO